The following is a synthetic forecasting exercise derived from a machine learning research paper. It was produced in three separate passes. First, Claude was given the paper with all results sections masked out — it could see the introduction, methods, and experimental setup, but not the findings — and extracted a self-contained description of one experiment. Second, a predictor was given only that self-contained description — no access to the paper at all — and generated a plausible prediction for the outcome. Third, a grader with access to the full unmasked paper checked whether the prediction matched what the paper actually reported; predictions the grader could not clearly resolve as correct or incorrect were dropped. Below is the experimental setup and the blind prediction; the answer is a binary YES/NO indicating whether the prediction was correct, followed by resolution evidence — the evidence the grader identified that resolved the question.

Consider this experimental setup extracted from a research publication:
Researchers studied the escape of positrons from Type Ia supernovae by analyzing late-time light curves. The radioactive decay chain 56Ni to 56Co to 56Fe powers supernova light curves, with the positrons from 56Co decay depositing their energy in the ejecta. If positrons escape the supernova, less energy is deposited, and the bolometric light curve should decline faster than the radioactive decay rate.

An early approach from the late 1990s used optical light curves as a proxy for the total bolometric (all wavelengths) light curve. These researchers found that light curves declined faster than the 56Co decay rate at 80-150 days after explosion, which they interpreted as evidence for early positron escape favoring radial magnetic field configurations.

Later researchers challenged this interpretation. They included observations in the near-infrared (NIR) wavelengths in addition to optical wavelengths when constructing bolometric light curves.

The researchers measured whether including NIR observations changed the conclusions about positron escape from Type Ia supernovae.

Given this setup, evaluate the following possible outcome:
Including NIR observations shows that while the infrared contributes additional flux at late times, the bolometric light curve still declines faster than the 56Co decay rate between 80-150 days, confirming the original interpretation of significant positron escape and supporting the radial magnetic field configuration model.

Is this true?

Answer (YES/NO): NO